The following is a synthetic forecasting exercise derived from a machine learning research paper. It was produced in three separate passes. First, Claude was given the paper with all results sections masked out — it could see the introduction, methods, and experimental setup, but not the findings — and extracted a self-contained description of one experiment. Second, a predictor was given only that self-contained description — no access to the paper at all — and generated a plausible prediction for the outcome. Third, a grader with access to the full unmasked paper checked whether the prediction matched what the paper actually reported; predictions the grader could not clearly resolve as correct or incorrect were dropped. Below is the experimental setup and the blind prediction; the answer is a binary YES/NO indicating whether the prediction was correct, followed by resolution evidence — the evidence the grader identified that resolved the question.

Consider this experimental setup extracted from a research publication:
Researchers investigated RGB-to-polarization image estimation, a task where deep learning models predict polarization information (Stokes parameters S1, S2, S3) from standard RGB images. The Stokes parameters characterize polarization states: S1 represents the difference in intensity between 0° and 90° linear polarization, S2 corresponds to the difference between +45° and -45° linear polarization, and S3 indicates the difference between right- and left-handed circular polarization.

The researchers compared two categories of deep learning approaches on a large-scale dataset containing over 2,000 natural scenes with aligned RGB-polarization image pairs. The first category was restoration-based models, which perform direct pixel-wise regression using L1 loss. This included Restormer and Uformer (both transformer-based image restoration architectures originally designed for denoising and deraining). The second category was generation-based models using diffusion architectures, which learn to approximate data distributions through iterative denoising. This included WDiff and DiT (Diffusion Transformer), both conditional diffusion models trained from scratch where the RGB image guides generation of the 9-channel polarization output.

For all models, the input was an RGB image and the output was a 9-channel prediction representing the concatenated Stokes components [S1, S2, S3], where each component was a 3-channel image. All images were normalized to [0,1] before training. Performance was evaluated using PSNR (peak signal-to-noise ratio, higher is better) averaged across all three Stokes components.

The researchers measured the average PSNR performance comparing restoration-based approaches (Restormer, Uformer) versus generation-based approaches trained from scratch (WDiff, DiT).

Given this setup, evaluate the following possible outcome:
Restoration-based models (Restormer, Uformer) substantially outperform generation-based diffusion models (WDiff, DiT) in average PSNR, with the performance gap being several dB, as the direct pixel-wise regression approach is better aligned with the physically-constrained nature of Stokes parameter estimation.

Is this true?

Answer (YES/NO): NO